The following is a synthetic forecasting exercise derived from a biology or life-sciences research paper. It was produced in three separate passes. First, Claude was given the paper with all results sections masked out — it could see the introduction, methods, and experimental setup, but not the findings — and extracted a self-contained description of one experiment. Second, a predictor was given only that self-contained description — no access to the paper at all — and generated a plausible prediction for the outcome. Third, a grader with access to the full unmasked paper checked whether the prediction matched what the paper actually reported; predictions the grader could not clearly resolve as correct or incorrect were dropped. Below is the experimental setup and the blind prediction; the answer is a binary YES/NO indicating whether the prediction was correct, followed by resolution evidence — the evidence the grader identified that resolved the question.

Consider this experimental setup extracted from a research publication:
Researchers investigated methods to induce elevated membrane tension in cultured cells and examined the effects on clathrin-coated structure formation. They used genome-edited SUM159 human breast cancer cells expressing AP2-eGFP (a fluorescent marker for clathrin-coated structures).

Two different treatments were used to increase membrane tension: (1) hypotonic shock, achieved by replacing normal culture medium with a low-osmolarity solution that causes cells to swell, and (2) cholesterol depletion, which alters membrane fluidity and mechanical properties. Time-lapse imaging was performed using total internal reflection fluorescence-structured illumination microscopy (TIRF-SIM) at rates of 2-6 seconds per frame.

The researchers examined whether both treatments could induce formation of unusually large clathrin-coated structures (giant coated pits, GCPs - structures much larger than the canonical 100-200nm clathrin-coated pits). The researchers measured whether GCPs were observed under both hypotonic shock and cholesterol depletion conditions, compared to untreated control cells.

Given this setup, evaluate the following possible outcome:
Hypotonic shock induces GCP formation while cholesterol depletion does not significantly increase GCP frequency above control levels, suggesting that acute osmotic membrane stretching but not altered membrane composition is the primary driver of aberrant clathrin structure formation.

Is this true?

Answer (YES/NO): NO